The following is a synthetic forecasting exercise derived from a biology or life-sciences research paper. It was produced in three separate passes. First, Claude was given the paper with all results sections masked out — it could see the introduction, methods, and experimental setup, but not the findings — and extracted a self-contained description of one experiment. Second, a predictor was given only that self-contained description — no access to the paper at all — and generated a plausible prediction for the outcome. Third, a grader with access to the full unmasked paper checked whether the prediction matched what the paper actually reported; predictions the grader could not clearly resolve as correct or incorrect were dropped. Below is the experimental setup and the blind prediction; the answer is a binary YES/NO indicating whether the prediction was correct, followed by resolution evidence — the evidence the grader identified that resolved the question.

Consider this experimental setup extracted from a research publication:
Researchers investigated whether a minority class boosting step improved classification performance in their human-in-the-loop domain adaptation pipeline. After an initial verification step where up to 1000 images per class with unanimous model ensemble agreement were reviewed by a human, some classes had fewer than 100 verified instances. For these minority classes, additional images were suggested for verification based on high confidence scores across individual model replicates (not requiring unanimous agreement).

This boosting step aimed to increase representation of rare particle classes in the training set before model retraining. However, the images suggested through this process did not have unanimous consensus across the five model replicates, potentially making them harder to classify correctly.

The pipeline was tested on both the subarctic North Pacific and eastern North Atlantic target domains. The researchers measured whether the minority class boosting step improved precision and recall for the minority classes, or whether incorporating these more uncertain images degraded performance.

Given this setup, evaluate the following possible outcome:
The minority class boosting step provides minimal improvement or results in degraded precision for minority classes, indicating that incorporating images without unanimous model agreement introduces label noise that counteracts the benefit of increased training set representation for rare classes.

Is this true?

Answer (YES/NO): NO